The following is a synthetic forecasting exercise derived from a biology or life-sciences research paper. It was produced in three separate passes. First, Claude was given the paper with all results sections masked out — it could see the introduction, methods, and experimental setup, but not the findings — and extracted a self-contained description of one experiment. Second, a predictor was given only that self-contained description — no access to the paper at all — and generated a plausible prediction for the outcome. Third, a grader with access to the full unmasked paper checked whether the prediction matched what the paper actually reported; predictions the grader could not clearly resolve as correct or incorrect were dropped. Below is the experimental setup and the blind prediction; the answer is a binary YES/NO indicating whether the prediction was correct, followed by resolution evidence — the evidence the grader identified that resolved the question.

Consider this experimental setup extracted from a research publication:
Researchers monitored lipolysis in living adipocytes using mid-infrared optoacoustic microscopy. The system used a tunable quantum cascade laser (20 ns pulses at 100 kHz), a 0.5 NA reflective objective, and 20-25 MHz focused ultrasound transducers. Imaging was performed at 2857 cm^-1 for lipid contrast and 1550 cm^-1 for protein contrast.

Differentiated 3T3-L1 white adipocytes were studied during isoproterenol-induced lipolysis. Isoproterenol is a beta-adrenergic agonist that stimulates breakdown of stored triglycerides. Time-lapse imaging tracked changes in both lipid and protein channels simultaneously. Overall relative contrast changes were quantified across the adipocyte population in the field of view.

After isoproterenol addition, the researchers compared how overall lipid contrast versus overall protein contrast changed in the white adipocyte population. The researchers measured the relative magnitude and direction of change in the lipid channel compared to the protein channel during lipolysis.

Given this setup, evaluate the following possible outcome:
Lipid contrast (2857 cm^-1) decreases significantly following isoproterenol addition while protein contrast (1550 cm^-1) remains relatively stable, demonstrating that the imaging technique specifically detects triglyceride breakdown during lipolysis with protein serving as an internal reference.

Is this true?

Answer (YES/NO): NO